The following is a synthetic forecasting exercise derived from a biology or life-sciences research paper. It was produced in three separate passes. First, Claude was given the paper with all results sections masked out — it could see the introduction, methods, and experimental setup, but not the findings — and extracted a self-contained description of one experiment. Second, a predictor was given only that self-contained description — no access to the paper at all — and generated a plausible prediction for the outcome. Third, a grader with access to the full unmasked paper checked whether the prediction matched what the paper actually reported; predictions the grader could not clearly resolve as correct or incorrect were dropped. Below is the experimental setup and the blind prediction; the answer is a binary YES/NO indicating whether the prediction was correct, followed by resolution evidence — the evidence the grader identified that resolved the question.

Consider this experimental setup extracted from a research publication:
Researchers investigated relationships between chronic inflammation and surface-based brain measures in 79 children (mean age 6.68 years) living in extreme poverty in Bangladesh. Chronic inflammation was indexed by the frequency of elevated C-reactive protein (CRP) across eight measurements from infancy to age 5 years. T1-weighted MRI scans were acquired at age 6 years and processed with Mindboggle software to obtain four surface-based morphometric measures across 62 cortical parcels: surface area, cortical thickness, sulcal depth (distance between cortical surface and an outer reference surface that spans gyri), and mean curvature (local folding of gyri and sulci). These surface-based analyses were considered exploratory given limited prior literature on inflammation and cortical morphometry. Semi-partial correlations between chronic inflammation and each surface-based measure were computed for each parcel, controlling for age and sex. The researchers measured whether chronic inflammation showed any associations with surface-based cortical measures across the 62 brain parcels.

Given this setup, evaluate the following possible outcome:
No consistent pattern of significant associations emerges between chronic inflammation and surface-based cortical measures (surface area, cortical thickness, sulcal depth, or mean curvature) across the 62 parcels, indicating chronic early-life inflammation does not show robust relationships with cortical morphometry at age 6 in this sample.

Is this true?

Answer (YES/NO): NO